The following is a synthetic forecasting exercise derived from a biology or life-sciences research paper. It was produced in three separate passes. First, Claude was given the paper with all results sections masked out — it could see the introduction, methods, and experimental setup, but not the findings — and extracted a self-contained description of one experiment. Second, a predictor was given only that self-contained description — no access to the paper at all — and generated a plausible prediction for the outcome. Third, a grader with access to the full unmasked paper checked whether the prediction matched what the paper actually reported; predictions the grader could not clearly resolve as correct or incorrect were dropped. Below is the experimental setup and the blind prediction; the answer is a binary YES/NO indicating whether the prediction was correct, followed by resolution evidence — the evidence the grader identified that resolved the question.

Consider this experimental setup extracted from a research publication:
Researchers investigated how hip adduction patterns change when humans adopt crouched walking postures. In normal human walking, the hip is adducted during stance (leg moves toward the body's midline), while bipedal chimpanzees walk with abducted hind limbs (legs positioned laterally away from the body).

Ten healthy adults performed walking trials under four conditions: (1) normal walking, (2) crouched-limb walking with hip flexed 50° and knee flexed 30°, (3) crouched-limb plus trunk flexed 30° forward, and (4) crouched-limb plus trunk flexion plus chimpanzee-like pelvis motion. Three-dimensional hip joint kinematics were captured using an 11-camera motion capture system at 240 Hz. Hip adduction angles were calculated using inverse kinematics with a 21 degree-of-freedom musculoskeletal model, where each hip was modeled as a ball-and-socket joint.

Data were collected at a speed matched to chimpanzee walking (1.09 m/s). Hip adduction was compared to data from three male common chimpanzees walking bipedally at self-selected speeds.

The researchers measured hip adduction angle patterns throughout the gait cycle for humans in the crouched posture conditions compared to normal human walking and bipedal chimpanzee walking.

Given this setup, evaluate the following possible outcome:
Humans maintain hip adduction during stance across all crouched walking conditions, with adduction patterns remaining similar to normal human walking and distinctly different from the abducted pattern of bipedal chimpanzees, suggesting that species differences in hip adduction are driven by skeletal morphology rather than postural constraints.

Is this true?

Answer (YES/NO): NO